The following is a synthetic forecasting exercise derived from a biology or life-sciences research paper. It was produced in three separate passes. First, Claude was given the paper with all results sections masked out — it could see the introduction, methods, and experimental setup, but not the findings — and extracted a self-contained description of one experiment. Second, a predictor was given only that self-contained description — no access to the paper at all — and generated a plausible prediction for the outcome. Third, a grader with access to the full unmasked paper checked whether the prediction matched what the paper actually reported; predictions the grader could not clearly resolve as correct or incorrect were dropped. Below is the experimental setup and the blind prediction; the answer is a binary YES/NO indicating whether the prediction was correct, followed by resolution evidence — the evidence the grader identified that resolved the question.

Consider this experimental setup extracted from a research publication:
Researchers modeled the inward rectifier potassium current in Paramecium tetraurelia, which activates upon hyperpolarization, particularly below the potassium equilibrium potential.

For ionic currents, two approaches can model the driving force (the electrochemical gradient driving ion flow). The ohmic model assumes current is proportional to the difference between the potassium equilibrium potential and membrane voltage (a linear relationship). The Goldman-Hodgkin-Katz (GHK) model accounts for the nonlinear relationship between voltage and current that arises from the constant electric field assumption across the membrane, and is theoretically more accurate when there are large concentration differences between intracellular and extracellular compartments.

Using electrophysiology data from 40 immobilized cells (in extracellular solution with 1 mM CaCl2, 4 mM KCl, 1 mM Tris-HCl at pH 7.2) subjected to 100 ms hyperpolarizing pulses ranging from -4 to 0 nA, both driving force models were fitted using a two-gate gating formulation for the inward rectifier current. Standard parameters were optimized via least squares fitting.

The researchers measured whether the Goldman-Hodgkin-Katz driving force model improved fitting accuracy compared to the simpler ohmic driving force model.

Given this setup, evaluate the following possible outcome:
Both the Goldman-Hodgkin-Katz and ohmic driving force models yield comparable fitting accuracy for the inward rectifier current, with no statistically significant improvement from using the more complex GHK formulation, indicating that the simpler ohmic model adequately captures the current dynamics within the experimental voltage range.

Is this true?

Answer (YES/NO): YES